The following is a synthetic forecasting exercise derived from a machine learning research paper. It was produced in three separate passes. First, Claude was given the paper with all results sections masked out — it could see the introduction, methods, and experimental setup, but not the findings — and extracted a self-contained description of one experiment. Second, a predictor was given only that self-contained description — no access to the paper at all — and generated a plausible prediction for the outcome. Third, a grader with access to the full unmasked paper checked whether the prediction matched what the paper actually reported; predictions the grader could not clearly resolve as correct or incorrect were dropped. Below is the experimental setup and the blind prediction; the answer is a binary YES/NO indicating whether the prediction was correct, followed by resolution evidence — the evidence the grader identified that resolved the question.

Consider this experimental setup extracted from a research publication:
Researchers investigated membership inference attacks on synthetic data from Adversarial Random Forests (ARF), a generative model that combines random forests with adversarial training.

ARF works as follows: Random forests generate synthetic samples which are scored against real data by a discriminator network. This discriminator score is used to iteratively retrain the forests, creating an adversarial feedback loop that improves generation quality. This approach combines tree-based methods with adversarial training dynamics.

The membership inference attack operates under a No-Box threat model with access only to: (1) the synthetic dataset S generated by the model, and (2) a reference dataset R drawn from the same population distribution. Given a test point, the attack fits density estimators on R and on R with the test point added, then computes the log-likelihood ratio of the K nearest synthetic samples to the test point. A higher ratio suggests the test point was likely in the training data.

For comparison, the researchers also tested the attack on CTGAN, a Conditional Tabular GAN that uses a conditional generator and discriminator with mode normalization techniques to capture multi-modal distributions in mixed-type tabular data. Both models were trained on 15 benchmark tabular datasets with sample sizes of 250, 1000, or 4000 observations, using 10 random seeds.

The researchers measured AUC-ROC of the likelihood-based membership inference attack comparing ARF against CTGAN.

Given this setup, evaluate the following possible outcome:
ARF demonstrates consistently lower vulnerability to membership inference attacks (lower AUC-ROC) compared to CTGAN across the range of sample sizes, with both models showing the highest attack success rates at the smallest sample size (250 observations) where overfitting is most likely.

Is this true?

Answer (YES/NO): NO